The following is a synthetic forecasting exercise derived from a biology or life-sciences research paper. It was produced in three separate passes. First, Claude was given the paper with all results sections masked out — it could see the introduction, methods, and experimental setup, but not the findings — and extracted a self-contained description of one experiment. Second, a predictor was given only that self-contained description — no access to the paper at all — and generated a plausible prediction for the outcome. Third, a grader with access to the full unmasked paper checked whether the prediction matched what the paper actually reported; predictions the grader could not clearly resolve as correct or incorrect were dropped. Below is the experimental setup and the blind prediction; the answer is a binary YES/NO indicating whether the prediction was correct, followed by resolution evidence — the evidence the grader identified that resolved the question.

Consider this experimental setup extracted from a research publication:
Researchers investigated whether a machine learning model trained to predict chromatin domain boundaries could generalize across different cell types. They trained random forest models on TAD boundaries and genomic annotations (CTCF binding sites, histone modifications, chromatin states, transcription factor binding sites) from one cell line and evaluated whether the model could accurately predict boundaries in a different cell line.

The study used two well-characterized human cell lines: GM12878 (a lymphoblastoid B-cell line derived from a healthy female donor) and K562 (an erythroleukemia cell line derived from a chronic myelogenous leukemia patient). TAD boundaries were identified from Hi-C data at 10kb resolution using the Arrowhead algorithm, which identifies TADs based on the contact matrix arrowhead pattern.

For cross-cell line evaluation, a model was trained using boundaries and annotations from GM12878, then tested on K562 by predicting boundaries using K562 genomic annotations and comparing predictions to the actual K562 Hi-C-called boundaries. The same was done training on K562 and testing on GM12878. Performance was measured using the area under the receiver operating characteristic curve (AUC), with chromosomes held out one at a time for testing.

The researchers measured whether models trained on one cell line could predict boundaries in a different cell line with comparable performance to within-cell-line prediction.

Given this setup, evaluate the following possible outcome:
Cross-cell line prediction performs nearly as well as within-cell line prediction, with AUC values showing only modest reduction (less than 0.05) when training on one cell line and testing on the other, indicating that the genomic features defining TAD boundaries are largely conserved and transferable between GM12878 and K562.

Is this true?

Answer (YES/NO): YES